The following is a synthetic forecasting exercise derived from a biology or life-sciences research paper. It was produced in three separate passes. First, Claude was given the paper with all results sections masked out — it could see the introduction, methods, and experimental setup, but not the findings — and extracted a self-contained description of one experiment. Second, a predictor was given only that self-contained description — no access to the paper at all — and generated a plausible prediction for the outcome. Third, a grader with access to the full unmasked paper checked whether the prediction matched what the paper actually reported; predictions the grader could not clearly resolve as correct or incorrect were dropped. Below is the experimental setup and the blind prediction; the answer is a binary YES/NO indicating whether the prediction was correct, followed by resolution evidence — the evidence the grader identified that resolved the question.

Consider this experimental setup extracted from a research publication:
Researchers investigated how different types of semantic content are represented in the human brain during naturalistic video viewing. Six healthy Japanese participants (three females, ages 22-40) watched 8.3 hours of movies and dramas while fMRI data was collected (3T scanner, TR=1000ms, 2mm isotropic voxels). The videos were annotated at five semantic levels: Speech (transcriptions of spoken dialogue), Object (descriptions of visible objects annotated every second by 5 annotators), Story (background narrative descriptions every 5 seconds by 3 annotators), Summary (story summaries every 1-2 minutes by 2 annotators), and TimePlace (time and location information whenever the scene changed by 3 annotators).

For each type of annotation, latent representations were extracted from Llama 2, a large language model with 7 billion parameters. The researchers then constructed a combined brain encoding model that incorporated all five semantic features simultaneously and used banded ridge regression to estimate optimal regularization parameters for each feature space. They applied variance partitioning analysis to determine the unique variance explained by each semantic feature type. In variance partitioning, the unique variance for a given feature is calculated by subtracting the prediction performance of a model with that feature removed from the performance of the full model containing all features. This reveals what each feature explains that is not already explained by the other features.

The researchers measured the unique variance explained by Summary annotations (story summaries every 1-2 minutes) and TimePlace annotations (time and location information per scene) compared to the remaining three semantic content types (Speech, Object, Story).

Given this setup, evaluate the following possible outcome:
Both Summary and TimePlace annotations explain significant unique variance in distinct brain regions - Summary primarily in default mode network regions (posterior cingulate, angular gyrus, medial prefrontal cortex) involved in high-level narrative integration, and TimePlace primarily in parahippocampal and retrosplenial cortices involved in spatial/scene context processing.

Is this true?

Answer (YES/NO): NO